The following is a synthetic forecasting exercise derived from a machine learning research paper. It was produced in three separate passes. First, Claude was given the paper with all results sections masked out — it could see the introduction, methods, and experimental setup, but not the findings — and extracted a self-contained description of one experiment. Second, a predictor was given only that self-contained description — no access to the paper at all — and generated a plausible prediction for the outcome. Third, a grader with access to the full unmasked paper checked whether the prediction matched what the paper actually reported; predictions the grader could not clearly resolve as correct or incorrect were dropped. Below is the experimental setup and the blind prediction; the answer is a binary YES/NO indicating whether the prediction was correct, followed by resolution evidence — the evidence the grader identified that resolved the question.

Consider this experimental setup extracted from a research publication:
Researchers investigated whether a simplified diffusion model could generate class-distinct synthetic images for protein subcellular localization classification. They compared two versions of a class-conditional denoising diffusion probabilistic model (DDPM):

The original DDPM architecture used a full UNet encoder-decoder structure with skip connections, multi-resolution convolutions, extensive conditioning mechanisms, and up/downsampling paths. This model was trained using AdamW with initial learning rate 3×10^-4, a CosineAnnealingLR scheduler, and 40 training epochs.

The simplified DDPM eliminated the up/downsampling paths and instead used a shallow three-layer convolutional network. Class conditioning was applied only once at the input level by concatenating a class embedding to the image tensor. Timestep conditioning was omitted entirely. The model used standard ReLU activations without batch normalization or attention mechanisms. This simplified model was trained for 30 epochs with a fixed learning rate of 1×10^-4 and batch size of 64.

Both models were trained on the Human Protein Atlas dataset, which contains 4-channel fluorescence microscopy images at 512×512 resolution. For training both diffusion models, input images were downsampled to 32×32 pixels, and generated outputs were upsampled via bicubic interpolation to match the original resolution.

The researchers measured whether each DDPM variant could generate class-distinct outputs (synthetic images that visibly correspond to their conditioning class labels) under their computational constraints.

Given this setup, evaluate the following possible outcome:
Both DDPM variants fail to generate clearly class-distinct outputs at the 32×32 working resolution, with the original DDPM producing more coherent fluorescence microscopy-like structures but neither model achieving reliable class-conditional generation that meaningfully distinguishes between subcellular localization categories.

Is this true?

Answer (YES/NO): NO